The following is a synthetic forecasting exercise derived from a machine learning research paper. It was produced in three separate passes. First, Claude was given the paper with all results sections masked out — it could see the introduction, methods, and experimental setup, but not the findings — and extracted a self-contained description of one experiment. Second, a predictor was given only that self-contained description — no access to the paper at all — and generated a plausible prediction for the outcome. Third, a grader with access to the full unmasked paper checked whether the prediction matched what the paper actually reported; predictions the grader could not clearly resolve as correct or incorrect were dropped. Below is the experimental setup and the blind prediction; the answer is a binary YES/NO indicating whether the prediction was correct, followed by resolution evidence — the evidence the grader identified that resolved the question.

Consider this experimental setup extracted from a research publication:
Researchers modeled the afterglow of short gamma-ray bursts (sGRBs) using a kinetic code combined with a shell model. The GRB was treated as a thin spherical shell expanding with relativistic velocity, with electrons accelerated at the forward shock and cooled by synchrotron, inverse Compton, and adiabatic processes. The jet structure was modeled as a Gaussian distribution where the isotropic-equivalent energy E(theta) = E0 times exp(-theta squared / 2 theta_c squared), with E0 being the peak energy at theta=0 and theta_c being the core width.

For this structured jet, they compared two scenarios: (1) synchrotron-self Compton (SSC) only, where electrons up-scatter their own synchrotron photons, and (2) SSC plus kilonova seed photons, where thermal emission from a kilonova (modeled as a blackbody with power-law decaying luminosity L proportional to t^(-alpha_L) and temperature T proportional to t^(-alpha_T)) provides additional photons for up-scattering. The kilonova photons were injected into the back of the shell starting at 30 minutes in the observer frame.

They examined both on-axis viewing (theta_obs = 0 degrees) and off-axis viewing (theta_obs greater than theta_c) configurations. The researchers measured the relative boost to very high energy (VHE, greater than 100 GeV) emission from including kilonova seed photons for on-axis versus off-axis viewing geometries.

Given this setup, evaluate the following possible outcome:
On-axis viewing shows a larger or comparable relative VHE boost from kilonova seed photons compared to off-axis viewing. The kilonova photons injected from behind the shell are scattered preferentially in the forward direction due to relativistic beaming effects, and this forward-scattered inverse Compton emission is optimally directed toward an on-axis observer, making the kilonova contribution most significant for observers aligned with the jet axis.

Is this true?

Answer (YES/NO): NO